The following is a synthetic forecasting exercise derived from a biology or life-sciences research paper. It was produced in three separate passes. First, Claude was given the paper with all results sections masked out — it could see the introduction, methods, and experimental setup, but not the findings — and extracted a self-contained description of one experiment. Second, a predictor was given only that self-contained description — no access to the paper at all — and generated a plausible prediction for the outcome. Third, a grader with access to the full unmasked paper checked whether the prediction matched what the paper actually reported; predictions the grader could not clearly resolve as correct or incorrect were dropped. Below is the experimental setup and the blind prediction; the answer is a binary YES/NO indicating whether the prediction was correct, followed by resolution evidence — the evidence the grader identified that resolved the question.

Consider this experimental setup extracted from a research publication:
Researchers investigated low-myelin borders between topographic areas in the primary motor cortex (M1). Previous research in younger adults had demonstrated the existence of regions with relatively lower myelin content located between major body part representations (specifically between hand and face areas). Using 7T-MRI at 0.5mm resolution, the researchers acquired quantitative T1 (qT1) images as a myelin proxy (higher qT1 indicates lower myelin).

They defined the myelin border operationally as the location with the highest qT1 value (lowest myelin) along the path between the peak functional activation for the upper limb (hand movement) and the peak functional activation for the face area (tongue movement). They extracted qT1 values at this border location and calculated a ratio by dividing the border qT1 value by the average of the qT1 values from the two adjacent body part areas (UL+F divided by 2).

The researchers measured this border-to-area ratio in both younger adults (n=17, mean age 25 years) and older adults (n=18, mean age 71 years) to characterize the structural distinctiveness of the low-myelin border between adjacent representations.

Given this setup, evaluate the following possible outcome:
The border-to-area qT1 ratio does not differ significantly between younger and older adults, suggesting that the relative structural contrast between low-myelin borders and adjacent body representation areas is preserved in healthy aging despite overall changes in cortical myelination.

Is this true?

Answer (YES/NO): YES